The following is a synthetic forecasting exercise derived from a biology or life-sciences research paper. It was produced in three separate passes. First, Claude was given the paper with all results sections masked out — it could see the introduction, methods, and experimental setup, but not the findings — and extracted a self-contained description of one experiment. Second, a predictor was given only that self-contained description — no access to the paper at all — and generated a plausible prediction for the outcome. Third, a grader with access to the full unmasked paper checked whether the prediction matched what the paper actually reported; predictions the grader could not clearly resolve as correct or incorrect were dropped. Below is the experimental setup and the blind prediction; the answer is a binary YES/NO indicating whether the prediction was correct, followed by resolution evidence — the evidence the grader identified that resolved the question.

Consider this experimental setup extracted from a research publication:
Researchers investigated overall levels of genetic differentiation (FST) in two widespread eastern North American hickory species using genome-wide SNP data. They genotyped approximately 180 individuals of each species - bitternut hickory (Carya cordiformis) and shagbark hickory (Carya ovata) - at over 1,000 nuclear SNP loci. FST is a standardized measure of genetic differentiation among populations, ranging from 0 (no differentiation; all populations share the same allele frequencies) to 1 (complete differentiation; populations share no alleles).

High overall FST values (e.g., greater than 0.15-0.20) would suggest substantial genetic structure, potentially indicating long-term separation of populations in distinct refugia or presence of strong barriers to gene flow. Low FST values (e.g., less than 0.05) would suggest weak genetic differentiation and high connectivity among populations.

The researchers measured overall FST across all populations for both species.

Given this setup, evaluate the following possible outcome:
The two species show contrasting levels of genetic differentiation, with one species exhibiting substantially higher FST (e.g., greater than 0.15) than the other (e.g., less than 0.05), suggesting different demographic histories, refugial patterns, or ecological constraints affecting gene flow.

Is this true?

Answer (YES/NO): NO